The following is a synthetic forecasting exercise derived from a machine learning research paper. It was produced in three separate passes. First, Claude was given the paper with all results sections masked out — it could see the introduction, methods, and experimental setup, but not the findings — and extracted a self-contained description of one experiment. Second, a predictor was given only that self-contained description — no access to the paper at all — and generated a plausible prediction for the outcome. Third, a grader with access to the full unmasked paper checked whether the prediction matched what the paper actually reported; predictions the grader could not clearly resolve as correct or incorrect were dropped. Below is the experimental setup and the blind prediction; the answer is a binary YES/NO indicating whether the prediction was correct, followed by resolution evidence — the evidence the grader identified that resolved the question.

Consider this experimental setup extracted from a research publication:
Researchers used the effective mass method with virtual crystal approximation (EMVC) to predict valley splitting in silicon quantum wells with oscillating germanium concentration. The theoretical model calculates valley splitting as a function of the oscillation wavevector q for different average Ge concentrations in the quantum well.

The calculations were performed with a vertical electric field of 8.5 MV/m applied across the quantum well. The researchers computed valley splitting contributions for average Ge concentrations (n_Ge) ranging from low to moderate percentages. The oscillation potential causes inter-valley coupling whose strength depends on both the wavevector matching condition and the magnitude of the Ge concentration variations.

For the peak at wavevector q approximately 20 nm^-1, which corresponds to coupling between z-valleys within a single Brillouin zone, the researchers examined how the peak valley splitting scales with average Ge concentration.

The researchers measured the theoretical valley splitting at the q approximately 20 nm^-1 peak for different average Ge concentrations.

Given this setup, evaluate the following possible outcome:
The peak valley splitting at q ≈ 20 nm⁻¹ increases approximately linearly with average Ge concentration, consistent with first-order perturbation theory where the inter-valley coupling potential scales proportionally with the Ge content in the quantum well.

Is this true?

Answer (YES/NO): YES